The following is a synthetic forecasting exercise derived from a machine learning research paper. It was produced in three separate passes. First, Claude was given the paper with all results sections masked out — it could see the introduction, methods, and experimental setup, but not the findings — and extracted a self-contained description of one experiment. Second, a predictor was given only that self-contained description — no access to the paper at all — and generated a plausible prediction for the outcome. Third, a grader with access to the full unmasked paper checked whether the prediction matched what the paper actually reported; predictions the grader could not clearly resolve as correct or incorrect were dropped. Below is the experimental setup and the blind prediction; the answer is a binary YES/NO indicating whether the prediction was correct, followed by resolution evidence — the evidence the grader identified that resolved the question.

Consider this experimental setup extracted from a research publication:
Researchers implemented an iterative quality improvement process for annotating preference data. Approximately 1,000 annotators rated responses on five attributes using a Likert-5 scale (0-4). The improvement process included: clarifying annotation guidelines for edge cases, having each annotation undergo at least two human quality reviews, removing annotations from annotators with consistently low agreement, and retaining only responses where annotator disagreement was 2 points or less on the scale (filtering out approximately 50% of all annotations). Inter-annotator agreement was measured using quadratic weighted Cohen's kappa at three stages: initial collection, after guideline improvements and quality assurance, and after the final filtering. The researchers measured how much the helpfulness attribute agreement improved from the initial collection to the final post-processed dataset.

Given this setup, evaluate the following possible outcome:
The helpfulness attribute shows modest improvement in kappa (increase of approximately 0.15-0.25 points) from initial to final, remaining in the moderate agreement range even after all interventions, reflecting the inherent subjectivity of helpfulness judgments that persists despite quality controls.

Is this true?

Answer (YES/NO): NO